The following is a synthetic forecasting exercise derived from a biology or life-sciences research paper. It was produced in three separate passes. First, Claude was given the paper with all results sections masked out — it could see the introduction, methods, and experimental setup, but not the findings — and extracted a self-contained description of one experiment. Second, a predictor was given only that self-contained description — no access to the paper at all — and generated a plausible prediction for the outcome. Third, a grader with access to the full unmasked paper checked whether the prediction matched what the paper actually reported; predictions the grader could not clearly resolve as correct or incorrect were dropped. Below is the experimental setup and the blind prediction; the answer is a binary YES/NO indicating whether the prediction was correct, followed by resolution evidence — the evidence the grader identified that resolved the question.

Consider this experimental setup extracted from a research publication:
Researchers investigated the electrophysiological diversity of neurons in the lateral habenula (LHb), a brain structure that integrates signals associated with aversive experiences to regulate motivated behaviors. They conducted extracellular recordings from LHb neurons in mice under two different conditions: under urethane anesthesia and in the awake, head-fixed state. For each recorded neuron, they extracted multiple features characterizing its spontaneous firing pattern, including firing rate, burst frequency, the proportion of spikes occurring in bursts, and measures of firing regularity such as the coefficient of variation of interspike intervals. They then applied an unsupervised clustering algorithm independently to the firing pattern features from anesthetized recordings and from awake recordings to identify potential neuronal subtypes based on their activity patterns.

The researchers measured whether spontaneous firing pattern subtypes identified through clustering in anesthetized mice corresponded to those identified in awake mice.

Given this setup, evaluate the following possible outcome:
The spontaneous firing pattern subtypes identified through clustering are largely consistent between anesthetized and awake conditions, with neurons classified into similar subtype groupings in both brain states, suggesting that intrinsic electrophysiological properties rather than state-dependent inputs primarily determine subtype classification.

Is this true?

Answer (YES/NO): YES